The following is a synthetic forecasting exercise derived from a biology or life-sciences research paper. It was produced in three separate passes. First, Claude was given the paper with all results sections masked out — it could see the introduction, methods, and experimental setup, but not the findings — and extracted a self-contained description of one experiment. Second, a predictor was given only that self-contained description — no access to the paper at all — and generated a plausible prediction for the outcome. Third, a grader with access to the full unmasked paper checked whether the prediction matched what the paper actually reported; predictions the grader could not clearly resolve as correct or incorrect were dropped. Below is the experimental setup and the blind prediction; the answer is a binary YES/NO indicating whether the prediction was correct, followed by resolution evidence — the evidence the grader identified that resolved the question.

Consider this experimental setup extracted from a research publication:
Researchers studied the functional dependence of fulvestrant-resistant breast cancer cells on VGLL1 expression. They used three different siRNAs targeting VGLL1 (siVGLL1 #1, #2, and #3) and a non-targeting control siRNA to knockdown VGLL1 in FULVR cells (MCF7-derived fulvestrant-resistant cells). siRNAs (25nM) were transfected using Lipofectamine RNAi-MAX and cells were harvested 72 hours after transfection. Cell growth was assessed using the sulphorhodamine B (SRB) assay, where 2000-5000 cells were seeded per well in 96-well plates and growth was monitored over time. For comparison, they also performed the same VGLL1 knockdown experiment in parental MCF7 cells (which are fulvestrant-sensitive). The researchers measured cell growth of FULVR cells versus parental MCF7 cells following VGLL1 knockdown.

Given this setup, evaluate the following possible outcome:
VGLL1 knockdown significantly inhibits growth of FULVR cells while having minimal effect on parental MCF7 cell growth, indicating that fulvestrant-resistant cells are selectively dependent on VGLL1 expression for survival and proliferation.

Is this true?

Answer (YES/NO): YES